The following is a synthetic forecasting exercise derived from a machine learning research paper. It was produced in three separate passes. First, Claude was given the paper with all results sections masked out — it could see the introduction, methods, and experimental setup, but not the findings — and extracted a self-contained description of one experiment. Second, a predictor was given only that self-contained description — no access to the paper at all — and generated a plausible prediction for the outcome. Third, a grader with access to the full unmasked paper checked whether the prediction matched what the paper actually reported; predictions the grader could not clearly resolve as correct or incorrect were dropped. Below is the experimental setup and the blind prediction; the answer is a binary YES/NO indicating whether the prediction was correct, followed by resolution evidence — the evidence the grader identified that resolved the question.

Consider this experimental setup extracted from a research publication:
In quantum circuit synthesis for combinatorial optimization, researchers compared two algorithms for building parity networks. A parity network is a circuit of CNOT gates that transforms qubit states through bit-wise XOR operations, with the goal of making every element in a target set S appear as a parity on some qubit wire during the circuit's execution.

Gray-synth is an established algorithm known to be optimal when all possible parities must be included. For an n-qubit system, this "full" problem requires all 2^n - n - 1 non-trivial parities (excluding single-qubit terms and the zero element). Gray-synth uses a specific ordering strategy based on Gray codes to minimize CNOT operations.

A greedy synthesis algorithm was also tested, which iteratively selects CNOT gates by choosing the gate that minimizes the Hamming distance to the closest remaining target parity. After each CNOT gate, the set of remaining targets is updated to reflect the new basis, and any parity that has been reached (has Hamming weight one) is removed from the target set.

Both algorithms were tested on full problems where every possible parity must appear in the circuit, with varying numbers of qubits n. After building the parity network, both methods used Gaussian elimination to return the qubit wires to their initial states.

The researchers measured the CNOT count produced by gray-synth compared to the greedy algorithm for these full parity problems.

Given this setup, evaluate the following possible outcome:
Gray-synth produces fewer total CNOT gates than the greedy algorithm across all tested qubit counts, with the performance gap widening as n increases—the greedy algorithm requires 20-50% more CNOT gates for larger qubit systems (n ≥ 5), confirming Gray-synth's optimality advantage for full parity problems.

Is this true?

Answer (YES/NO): NO